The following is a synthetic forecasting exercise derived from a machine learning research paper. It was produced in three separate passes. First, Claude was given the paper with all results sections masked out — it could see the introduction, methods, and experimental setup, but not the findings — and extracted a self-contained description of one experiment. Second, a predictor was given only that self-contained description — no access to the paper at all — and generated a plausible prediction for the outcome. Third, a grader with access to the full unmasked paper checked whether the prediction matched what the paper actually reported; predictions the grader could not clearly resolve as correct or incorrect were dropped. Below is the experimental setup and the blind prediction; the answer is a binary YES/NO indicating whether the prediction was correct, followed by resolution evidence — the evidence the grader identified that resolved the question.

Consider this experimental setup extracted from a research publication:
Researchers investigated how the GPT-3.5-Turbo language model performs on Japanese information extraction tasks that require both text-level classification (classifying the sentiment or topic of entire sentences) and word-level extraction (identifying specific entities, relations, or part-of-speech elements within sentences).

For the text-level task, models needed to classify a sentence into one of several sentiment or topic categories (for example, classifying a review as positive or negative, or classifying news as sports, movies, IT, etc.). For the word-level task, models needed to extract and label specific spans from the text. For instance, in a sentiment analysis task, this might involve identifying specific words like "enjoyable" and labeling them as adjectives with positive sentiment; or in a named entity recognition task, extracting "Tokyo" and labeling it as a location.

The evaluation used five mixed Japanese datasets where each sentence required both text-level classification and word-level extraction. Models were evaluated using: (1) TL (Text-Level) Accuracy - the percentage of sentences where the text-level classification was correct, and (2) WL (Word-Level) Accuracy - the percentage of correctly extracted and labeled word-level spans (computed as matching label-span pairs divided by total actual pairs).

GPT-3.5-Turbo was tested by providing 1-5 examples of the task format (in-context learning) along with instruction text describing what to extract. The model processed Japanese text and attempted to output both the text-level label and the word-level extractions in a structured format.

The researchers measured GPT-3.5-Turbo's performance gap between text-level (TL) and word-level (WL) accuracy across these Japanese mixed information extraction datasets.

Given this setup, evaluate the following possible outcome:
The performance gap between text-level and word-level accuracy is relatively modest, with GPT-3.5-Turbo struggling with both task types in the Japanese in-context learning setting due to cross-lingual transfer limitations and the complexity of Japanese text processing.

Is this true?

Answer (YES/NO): NO